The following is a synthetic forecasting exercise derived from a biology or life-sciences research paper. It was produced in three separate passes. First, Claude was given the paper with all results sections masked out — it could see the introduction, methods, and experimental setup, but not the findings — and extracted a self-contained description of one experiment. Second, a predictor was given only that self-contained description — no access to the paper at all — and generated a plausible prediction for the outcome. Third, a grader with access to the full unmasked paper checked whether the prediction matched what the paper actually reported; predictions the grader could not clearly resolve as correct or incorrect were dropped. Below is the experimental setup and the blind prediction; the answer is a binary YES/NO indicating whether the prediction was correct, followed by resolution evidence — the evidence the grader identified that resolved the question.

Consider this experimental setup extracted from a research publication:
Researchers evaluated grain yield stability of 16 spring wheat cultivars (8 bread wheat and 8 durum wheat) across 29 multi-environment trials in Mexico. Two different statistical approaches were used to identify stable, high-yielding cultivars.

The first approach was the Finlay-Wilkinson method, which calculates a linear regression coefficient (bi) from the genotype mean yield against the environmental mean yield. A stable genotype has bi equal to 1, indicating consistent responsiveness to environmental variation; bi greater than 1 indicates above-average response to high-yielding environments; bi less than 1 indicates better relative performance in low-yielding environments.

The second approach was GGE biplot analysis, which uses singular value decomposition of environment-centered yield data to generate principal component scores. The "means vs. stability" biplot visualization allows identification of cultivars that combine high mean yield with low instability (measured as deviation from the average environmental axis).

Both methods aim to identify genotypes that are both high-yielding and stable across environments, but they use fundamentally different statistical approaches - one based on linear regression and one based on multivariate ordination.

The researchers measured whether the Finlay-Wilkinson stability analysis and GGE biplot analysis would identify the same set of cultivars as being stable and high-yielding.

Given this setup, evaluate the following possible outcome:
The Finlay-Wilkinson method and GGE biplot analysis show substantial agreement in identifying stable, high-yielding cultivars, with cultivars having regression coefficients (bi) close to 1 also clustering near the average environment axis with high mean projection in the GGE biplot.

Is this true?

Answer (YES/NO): YES